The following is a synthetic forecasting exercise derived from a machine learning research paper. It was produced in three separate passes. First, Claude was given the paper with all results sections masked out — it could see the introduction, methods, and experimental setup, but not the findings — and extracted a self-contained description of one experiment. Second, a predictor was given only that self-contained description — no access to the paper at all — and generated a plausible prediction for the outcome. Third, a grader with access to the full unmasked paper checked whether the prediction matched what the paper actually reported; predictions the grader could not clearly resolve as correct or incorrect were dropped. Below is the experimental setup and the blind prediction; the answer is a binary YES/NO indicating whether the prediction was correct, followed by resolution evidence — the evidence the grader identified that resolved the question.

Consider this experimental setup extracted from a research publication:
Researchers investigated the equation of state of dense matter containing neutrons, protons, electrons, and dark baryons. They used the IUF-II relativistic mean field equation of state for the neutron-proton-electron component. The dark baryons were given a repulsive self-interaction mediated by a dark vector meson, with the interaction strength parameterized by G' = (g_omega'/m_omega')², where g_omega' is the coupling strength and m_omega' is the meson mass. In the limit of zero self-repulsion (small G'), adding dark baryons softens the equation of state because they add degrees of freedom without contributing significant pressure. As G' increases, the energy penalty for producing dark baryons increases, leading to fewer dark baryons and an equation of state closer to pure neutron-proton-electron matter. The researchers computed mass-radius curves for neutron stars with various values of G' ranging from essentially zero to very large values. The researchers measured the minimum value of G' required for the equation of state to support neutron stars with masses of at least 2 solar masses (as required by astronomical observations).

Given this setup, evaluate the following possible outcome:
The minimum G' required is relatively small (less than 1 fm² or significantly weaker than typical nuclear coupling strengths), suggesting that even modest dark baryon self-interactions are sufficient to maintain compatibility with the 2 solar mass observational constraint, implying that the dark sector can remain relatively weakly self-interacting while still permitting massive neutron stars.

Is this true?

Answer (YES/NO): NO